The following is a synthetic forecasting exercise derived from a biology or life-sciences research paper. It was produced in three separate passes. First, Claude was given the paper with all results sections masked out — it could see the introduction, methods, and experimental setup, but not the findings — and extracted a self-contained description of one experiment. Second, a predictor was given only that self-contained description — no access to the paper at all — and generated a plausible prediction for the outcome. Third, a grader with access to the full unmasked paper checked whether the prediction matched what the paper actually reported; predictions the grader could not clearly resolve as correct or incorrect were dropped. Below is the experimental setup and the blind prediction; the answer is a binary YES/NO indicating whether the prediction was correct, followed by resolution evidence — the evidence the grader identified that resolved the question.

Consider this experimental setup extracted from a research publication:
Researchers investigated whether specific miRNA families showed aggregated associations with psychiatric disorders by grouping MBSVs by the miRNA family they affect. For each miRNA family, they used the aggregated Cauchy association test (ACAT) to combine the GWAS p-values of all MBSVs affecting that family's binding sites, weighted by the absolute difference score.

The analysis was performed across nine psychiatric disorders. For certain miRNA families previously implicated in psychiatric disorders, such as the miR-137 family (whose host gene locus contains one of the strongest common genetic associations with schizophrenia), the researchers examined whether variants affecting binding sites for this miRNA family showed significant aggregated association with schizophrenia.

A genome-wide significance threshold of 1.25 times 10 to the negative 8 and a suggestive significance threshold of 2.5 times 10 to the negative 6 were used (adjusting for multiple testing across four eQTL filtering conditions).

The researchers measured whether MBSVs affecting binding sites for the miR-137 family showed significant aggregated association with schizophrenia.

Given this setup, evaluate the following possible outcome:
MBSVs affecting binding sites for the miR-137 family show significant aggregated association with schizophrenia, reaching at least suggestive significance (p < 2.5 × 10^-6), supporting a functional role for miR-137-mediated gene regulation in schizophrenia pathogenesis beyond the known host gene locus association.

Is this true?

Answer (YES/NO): NO